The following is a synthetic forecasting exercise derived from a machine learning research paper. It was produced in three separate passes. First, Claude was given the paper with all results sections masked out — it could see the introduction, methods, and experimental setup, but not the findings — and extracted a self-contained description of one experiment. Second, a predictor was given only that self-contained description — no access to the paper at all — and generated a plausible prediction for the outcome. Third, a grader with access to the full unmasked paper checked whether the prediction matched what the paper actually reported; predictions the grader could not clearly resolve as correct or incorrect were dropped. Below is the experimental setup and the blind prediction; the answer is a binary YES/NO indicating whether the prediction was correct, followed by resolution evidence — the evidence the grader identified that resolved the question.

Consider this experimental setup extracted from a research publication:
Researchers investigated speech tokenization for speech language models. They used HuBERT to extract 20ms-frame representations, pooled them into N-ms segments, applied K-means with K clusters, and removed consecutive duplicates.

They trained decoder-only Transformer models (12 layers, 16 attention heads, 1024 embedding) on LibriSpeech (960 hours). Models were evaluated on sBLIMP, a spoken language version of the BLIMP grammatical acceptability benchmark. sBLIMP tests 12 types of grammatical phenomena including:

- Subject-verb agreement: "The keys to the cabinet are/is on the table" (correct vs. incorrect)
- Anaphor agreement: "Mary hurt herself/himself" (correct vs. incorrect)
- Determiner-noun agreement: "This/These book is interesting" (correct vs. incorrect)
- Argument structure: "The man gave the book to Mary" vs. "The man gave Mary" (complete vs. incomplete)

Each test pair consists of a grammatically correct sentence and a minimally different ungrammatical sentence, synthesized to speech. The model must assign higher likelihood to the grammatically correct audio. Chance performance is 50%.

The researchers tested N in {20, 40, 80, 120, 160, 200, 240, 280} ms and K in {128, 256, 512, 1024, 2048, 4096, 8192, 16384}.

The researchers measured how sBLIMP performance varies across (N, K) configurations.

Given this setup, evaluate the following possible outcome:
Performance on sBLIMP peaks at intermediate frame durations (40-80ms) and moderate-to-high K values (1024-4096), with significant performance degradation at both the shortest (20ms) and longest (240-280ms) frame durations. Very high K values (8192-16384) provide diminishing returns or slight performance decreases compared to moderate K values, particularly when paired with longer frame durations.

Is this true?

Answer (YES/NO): NO